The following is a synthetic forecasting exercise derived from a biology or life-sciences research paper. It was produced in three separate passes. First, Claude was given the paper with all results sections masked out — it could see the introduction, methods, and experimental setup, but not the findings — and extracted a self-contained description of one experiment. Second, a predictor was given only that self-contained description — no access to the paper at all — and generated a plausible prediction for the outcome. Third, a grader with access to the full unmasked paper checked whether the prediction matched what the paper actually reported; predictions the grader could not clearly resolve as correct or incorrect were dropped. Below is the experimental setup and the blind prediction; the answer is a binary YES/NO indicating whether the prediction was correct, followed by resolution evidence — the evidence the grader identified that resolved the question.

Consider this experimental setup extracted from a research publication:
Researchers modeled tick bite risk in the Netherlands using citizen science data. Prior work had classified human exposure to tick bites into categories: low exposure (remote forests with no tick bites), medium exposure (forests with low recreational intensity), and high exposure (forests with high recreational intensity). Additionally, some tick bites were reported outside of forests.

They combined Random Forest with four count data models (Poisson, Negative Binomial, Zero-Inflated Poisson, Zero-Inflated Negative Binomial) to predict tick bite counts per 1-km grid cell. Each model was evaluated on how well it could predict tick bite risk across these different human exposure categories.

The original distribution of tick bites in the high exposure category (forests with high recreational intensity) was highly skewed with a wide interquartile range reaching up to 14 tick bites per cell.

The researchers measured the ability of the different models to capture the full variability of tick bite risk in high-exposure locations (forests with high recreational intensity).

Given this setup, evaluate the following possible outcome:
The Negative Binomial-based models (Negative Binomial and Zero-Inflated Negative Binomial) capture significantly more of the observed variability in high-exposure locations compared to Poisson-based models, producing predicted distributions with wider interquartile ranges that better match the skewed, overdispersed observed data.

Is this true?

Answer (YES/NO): NO